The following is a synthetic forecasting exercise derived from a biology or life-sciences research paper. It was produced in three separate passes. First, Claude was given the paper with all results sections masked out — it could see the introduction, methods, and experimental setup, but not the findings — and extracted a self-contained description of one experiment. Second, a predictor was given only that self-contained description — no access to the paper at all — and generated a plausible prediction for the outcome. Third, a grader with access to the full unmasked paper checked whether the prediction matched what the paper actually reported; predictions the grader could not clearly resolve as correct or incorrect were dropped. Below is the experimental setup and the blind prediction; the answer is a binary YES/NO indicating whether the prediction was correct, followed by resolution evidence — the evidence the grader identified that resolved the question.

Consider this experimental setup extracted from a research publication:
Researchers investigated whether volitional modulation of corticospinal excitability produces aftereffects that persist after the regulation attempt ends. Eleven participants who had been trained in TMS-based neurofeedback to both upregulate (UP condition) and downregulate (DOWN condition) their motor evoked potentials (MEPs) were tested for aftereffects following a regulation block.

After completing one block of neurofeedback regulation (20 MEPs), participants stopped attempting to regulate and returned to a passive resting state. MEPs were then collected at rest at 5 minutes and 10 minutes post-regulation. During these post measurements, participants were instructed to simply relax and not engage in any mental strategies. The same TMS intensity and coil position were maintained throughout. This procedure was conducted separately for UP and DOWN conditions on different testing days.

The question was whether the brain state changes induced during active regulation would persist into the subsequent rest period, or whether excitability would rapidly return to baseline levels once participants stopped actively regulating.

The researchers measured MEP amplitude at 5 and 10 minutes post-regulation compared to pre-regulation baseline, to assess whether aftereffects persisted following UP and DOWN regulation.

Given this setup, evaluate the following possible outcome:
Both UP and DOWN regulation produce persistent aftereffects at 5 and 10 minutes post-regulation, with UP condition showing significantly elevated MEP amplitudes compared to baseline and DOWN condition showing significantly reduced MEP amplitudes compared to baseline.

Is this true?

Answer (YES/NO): NO